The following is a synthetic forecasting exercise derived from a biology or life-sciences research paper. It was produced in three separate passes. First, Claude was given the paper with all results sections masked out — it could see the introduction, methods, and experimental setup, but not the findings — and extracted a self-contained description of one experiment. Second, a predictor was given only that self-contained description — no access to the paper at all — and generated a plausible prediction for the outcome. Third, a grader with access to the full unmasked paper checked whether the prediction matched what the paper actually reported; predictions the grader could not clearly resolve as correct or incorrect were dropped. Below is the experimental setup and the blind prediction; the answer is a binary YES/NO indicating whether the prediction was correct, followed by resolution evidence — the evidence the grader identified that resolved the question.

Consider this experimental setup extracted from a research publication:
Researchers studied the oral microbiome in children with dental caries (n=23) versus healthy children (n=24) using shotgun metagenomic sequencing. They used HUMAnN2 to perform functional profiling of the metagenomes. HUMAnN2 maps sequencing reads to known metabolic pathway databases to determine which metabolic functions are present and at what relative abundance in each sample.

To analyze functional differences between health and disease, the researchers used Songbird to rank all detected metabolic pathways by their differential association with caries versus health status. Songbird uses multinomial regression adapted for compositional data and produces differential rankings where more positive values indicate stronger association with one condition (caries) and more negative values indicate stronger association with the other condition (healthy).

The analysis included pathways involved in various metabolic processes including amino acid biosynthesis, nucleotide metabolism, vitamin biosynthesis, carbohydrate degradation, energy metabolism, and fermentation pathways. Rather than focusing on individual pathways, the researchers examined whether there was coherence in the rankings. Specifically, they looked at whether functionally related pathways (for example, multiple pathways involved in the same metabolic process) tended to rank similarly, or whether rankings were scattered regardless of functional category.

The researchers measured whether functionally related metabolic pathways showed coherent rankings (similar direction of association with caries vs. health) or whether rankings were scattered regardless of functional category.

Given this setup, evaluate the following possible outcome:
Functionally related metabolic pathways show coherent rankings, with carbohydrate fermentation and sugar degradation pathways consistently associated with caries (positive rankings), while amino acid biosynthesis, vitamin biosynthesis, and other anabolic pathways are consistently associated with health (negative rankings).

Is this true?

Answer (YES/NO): NO